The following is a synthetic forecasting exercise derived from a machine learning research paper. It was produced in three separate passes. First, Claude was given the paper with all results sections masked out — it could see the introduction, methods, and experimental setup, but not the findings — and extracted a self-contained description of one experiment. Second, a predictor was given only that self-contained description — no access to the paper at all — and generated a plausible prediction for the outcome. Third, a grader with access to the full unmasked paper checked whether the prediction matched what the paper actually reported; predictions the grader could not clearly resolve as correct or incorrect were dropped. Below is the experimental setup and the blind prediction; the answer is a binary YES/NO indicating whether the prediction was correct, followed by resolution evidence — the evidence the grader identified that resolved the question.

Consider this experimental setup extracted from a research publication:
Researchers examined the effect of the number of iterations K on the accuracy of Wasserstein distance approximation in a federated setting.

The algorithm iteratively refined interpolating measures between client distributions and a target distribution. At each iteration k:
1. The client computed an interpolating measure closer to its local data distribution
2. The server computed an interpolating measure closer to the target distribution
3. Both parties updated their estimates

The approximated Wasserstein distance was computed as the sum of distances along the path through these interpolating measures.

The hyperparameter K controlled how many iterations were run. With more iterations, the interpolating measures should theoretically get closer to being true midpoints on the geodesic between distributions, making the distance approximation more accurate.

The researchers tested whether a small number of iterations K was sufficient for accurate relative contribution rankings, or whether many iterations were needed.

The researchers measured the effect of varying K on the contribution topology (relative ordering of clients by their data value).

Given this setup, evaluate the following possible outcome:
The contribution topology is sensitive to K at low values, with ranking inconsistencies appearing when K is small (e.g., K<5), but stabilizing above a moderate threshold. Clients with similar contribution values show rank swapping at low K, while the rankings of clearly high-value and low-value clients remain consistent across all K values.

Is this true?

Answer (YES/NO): NO